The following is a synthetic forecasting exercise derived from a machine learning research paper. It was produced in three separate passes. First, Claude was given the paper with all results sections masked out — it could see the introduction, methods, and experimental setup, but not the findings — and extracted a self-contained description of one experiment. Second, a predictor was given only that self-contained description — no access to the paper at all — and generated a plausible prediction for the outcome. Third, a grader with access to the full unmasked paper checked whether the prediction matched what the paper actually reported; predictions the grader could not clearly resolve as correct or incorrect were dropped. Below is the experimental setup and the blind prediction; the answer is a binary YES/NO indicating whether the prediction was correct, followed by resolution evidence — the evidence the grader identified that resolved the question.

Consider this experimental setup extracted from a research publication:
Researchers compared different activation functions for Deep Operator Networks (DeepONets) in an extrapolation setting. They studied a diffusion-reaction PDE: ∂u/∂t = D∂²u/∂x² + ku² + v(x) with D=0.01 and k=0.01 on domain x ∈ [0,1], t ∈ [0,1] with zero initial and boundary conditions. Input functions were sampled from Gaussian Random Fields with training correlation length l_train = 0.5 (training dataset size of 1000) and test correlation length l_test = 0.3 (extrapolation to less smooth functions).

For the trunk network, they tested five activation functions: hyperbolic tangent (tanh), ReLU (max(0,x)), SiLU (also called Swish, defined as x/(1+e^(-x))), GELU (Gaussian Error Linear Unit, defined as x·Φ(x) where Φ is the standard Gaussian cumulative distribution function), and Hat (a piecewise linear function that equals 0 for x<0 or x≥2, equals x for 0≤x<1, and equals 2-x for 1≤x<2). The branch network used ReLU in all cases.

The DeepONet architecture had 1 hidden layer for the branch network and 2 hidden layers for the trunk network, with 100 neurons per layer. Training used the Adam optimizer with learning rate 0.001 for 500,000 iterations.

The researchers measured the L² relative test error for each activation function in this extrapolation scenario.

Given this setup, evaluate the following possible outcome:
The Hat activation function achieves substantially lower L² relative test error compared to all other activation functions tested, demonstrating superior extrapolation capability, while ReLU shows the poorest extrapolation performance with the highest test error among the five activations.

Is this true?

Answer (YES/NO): NO